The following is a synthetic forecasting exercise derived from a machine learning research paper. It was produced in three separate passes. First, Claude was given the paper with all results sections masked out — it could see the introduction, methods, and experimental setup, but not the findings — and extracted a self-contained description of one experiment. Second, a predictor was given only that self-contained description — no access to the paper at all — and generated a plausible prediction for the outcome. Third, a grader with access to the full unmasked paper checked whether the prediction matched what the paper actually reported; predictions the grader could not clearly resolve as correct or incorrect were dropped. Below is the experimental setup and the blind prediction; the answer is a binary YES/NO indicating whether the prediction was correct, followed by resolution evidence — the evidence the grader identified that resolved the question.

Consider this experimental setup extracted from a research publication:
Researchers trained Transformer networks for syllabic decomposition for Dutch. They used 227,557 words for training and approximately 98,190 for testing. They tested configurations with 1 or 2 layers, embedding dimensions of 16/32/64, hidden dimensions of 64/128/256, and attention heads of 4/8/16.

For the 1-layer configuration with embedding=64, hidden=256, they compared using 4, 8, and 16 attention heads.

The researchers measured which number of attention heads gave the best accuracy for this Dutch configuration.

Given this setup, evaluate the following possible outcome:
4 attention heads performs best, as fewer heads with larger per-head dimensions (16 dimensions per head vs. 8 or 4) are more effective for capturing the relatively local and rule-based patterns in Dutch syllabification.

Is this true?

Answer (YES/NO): NO